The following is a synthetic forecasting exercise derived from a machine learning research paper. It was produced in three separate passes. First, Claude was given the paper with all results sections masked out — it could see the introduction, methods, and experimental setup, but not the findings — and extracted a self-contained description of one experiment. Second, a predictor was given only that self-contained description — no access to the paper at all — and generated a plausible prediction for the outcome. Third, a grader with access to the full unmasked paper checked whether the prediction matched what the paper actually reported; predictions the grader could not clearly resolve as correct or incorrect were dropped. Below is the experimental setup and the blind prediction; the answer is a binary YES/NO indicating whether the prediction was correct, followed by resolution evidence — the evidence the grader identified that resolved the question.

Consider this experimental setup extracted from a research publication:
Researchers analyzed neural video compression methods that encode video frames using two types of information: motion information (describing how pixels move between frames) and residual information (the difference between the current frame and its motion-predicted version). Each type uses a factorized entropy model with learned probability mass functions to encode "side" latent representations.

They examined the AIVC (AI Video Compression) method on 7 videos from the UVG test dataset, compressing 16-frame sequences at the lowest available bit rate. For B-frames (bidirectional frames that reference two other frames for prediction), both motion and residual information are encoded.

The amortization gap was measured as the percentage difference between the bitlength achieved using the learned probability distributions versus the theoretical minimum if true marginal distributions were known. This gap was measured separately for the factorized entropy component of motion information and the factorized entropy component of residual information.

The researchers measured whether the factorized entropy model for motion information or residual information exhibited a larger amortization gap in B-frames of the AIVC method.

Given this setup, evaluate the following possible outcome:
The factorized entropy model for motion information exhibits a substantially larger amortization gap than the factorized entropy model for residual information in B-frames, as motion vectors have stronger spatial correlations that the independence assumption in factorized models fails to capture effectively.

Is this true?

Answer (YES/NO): NO